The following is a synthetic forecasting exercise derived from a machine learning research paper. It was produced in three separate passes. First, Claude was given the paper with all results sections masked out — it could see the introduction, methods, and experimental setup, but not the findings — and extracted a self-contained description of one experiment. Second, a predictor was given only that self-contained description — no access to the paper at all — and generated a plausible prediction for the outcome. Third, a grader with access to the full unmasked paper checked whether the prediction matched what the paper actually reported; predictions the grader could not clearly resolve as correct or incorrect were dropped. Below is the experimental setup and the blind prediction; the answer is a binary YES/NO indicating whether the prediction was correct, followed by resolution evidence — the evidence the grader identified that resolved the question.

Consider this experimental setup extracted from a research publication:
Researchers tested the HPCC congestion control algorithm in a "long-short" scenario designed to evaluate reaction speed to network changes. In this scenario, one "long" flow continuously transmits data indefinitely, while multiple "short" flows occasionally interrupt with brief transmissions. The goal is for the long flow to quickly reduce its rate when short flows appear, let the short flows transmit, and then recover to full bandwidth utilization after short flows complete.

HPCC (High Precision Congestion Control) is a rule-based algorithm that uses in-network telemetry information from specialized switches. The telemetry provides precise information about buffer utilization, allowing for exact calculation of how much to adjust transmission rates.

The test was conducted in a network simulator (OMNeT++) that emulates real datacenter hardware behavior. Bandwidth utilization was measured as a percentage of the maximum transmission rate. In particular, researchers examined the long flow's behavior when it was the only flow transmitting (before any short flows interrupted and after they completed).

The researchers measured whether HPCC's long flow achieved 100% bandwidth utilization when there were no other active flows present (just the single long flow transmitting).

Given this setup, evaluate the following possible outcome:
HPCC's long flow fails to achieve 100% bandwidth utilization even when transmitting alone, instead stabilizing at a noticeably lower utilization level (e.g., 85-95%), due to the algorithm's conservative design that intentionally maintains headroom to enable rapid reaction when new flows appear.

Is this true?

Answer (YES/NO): YES